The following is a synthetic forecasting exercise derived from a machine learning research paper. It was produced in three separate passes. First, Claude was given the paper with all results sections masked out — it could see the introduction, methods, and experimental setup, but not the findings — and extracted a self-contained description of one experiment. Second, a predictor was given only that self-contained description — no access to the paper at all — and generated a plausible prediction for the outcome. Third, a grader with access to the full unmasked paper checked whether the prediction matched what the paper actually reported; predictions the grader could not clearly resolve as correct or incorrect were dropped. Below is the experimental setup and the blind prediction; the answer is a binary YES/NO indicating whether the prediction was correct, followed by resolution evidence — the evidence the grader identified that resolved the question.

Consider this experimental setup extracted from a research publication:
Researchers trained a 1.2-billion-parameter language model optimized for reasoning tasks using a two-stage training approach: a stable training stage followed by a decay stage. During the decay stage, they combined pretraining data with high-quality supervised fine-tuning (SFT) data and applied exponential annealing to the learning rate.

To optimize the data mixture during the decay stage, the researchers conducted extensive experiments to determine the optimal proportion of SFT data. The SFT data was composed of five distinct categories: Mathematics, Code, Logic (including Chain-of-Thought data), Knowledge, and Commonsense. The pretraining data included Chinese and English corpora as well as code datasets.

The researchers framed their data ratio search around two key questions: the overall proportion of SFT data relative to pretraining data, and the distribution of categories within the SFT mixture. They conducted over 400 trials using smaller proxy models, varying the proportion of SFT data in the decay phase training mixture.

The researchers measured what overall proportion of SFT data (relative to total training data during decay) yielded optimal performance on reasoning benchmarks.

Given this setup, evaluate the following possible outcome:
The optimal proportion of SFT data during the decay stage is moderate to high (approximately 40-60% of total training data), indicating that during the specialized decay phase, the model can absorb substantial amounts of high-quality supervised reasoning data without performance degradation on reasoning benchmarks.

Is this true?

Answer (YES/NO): NO